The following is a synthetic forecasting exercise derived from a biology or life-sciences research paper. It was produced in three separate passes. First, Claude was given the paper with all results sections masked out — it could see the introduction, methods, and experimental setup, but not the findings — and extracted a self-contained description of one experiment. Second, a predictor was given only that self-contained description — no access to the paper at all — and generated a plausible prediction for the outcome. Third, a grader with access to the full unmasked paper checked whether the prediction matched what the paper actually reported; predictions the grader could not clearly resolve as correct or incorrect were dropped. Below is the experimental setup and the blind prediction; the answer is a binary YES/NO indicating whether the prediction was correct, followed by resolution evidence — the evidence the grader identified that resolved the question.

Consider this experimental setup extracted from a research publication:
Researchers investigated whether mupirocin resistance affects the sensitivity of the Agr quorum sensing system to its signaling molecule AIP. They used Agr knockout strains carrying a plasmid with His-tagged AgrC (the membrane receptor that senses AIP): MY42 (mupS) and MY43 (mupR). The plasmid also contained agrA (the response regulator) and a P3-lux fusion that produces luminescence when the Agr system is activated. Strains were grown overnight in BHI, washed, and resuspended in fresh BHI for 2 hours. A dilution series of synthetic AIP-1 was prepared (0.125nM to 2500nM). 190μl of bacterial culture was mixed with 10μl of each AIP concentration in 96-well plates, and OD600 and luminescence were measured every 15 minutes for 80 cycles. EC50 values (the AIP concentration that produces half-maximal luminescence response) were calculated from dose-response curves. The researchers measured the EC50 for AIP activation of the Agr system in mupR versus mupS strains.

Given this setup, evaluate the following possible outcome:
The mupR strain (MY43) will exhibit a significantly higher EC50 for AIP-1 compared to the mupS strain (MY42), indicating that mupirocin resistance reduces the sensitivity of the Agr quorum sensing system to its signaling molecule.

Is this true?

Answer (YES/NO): NO